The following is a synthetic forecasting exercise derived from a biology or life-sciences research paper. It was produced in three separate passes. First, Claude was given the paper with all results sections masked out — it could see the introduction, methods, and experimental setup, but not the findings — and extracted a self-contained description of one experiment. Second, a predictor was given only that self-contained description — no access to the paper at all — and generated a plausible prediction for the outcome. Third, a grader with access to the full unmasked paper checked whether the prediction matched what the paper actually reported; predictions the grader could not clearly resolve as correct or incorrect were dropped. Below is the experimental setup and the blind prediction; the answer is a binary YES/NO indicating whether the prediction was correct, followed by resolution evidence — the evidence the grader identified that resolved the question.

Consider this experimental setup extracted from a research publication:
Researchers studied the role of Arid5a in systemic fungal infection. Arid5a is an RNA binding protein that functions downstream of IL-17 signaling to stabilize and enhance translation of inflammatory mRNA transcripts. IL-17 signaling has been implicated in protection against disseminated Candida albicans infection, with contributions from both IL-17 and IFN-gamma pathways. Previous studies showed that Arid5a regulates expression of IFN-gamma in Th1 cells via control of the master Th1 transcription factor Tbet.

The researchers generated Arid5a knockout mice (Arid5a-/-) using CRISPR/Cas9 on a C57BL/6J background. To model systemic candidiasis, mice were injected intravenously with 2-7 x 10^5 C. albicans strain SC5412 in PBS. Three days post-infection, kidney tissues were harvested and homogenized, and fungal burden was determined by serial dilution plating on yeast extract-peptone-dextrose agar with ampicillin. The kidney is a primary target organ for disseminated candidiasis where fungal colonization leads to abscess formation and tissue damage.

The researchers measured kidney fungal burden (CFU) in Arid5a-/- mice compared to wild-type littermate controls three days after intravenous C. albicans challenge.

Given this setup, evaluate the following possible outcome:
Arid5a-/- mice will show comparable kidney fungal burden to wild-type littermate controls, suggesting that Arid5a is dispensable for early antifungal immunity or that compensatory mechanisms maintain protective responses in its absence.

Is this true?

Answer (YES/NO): YES